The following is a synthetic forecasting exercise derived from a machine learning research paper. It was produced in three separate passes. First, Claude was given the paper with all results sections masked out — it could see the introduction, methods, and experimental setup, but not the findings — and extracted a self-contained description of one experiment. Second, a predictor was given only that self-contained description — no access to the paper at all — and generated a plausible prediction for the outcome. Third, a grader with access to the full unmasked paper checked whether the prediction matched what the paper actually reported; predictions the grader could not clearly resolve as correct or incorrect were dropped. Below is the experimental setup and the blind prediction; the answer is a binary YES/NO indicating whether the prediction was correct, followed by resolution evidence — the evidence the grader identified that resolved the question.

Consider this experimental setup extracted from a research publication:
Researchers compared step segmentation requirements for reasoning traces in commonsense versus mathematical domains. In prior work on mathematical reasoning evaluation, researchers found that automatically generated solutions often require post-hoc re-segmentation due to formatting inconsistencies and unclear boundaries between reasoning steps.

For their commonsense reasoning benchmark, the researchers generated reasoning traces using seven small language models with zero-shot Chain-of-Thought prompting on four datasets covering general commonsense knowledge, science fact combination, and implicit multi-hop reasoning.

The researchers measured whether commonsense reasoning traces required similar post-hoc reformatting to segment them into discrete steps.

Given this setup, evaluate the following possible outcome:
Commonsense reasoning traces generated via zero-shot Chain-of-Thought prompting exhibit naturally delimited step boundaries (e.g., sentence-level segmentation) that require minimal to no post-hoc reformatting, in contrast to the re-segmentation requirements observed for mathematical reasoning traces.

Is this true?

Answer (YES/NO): YES